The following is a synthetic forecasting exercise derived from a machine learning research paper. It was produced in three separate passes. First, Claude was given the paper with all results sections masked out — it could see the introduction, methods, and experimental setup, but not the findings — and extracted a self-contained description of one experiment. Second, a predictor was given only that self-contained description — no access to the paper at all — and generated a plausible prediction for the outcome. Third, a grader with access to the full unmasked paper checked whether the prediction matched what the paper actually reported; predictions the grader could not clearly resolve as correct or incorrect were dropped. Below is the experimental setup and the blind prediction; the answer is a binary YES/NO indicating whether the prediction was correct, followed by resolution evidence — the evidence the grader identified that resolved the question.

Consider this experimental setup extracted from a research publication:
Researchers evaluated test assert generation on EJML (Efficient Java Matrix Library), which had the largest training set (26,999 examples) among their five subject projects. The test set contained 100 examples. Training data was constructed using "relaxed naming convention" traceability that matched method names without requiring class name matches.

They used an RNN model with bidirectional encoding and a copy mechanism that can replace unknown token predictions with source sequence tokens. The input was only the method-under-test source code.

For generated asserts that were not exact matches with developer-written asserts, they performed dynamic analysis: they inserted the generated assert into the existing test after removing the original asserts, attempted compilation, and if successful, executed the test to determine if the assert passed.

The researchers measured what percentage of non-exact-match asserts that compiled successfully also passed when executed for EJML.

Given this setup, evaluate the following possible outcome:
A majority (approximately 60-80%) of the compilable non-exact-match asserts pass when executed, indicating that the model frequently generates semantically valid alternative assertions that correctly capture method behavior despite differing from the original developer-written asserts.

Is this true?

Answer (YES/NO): NO